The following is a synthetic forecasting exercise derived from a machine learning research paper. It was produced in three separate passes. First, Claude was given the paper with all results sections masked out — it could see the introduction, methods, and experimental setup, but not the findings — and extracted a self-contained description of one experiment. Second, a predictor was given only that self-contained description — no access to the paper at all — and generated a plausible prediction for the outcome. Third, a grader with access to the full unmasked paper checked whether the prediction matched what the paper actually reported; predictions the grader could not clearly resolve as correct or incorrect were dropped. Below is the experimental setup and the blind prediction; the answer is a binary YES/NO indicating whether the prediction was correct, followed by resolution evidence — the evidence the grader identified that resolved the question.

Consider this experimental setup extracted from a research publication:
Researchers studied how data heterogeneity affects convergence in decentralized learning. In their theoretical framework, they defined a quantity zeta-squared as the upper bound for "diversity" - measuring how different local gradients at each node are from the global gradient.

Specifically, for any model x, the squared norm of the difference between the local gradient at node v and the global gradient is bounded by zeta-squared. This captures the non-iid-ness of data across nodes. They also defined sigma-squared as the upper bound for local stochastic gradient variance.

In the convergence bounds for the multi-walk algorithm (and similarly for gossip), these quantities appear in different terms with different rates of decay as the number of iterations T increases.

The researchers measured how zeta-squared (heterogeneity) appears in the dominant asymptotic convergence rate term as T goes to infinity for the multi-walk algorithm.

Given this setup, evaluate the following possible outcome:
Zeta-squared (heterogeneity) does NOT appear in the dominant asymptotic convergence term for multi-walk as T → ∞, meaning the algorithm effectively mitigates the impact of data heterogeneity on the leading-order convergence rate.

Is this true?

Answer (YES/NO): NO